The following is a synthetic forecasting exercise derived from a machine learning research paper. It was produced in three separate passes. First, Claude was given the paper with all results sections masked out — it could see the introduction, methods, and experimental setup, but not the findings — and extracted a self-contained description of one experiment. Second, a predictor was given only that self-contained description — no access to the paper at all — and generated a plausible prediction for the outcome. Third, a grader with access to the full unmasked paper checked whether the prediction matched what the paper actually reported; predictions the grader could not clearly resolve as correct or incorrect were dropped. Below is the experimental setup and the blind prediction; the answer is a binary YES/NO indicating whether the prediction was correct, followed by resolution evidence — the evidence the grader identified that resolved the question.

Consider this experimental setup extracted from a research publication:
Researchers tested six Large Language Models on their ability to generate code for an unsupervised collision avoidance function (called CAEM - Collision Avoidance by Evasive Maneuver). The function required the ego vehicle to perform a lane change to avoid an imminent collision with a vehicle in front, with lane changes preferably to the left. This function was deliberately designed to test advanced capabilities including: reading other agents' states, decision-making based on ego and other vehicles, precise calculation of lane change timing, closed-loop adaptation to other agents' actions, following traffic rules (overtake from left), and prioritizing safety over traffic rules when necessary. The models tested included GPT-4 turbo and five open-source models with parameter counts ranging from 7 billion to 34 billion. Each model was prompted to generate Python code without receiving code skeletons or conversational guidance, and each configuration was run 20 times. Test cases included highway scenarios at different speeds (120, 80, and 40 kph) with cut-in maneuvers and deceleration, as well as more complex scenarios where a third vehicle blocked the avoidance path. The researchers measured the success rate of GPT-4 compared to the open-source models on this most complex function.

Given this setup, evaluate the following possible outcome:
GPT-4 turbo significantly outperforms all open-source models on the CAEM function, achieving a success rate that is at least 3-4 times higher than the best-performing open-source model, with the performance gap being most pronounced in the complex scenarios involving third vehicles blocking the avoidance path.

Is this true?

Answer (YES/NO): NO